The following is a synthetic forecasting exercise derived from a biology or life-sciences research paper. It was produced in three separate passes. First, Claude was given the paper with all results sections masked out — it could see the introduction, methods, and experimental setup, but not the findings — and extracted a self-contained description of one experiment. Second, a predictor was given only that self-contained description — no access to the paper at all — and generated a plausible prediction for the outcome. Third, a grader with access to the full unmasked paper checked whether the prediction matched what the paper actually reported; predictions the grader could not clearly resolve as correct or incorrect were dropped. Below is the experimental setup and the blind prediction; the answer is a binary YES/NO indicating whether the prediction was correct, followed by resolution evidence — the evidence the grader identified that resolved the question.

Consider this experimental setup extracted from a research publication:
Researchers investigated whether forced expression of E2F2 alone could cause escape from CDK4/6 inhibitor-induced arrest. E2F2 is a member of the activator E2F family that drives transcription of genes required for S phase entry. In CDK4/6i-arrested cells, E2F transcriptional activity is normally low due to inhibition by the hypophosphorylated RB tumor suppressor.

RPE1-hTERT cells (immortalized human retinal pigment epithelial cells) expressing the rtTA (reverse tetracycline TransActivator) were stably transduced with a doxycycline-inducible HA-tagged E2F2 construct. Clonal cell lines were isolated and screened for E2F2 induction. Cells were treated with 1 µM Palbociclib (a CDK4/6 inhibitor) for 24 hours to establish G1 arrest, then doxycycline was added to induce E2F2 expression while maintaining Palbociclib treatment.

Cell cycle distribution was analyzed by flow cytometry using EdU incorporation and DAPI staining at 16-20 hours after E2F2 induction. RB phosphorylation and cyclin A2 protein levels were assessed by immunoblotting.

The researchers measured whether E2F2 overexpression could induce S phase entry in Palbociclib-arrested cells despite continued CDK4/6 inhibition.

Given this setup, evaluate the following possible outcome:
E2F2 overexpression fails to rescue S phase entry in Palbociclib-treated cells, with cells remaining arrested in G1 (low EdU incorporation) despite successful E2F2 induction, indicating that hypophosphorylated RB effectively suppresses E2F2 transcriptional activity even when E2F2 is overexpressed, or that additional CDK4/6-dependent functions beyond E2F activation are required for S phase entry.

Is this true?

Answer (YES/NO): NO